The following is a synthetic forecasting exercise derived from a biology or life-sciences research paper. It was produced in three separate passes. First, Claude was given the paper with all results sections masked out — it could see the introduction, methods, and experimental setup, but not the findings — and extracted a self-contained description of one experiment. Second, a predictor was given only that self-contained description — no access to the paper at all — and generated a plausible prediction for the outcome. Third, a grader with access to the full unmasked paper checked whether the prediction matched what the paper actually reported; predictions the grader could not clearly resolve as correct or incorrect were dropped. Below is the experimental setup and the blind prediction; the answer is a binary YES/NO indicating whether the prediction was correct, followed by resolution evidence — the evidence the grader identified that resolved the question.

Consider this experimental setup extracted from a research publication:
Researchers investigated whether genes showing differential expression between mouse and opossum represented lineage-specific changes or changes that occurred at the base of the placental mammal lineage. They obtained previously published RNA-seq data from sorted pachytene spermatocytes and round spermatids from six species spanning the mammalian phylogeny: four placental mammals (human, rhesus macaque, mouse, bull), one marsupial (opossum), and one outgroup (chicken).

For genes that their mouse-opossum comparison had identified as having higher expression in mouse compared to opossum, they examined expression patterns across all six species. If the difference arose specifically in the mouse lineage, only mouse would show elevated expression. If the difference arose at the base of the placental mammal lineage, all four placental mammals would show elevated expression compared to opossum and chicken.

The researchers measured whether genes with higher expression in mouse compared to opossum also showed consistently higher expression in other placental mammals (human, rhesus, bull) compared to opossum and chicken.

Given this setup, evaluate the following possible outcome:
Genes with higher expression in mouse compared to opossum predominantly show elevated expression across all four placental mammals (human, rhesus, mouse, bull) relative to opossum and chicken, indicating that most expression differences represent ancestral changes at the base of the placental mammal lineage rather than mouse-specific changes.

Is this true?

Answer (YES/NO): YES